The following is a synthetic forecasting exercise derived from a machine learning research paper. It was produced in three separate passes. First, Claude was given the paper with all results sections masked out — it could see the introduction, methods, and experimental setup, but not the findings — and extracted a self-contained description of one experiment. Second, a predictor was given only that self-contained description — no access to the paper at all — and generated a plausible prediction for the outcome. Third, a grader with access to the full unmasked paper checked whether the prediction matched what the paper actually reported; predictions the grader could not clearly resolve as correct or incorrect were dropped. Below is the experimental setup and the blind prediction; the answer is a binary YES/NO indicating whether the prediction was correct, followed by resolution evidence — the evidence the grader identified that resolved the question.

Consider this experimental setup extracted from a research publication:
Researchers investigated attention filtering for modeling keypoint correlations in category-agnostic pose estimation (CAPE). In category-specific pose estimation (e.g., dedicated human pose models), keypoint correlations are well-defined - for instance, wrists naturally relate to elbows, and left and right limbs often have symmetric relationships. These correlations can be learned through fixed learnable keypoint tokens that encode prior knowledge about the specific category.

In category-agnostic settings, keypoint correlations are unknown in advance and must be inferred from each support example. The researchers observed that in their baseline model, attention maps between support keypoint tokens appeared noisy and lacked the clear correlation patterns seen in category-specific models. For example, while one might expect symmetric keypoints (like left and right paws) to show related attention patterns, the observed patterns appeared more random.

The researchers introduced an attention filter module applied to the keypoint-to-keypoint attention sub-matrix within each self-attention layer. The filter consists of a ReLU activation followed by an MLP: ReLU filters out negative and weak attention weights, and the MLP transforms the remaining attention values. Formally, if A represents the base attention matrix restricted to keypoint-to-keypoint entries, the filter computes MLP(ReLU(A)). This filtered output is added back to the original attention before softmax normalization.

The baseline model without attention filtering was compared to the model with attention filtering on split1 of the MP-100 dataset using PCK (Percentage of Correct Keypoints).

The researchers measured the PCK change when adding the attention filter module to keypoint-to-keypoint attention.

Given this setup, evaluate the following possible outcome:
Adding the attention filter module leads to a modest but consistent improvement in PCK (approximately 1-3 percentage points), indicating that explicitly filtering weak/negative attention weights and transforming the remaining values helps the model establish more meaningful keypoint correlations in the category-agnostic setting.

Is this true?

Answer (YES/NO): NO